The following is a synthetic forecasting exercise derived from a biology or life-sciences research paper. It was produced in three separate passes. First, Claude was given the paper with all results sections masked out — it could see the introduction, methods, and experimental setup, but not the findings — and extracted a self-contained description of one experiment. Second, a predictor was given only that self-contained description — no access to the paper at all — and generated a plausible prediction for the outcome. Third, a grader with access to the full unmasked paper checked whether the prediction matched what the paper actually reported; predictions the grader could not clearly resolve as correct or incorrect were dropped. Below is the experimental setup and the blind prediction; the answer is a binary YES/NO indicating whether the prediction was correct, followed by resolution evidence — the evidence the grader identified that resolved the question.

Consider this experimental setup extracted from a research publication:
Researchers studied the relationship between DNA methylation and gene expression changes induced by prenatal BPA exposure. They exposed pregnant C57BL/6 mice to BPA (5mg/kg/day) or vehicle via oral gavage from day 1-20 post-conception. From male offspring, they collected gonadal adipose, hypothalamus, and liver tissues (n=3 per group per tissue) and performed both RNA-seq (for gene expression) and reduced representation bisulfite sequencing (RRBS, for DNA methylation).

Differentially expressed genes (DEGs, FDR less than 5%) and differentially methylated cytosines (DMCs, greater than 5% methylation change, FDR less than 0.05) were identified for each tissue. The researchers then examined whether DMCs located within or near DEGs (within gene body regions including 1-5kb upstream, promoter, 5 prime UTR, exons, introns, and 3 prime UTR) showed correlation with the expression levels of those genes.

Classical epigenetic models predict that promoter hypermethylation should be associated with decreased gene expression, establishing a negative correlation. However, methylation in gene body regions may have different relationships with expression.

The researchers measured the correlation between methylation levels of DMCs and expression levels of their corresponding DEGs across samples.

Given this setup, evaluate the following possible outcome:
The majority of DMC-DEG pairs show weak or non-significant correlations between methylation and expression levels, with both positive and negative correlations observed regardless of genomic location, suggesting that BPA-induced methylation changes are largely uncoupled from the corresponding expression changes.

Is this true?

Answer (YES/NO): NO